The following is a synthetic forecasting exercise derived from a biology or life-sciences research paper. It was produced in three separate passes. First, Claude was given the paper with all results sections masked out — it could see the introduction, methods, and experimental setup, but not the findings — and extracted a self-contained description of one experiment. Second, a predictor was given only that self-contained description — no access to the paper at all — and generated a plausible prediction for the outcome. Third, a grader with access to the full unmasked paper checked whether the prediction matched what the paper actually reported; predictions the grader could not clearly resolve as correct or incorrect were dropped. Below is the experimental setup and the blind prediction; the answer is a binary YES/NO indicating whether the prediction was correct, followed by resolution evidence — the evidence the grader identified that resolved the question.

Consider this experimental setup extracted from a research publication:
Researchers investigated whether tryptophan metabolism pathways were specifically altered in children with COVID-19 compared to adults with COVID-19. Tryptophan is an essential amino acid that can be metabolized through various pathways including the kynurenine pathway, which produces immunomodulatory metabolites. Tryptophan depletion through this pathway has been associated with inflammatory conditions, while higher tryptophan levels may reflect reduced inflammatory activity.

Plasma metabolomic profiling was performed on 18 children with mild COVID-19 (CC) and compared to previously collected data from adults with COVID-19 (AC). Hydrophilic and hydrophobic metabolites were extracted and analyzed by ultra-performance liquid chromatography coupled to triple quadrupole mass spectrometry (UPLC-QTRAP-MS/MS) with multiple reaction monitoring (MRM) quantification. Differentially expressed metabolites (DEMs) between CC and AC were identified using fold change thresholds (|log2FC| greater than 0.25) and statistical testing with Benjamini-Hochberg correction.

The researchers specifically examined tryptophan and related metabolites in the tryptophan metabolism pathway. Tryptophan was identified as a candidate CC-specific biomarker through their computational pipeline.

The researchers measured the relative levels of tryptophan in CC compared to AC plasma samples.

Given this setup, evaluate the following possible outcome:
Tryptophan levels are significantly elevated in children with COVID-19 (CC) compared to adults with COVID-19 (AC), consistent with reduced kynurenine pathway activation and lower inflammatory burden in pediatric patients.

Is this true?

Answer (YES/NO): YES